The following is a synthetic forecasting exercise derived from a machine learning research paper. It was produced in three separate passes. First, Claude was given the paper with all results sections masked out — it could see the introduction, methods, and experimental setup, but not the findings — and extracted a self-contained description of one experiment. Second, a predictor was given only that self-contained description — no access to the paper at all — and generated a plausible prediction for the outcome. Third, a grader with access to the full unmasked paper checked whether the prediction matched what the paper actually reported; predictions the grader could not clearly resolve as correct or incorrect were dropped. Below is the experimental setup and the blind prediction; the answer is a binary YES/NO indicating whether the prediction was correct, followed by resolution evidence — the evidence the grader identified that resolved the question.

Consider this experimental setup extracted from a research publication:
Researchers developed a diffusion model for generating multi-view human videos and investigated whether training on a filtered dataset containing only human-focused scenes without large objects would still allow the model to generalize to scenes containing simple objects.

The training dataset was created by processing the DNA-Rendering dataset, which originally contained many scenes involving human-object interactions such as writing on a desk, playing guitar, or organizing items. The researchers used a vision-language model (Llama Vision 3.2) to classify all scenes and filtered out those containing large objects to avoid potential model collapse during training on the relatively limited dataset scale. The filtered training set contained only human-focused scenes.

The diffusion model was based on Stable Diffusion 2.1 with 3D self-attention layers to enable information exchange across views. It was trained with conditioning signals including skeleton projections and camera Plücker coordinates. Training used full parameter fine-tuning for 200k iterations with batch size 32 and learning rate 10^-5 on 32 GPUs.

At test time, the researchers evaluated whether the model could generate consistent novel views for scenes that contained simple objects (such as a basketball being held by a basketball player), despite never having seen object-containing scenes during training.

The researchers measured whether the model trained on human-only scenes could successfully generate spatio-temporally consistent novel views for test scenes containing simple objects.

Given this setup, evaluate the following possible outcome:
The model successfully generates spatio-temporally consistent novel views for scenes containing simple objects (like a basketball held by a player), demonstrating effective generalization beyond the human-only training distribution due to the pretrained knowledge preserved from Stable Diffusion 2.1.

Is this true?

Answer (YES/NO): YES